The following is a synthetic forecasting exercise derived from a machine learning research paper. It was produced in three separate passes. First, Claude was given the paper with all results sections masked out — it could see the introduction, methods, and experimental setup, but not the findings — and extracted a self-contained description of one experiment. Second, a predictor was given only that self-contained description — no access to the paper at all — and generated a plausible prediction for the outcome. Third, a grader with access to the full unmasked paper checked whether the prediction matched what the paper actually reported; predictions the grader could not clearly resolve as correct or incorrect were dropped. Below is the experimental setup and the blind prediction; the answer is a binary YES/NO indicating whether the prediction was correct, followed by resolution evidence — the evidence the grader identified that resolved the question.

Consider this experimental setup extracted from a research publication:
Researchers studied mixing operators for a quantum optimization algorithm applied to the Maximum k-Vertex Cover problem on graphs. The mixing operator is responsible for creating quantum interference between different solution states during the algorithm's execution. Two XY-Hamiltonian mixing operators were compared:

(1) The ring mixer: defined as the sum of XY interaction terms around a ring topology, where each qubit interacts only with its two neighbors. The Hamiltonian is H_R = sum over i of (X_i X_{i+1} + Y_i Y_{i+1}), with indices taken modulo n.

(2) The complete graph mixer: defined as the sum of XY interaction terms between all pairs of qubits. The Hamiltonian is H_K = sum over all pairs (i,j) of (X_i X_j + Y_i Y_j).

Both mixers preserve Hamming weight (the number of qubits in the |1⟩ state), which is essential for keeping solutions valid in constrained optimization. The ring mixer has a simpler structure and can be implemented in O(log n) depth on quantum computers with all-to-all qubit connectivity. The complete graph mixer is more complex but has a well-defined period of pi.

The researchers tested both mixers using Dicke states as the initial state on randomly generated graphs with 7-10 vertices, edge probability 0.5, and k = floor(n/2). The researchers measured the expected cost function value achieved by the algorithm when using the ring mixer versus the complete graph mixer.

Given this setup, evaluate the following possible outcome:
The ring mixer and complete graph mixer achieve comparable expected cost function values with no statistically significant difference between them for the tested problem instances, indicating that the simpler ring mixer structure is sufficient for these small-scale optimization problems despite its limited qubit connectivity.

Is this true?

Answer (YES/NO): NO